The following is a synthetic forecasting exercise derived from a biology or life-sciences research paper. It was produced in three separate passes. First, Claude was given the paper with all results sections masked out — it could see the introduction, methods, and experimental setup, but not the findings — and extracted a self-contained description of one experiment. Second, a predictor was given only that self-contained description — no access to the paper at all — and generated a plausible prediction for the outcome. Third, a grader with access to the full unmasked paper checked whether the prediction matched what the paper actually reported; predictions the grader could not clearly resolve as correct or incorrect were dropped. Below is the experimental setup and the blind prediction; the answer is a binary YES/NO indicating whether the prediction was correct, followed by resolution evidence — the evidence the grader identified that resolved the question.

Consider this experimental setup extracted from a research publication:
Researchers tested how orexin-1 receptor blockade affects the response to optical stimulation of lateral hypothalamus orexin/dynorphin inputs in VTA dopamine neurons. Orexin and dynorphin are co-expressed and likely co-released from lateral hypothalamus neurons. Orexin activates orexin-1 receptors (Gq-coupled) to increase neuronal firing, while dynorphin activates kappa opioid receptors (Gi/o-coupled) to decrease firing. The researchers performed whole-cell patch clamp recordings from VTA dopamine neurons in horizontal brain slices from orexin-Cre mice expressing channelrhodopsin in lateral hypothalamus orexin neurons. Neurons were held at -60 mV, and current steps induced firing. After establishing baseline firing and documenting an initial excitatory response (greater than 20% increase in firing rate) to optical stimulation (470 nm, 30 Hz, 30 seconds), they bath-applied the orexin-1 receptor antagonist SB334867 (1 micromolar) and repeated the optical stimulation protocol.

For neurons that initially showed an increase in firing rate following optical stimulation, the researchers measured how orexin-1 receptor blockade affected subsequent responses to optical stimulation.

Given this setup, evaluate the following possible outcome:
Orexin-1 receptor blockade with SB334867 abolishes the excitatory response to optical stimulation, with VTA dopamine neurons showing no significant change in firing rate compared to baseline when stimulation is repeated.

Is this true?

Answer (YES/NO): NO